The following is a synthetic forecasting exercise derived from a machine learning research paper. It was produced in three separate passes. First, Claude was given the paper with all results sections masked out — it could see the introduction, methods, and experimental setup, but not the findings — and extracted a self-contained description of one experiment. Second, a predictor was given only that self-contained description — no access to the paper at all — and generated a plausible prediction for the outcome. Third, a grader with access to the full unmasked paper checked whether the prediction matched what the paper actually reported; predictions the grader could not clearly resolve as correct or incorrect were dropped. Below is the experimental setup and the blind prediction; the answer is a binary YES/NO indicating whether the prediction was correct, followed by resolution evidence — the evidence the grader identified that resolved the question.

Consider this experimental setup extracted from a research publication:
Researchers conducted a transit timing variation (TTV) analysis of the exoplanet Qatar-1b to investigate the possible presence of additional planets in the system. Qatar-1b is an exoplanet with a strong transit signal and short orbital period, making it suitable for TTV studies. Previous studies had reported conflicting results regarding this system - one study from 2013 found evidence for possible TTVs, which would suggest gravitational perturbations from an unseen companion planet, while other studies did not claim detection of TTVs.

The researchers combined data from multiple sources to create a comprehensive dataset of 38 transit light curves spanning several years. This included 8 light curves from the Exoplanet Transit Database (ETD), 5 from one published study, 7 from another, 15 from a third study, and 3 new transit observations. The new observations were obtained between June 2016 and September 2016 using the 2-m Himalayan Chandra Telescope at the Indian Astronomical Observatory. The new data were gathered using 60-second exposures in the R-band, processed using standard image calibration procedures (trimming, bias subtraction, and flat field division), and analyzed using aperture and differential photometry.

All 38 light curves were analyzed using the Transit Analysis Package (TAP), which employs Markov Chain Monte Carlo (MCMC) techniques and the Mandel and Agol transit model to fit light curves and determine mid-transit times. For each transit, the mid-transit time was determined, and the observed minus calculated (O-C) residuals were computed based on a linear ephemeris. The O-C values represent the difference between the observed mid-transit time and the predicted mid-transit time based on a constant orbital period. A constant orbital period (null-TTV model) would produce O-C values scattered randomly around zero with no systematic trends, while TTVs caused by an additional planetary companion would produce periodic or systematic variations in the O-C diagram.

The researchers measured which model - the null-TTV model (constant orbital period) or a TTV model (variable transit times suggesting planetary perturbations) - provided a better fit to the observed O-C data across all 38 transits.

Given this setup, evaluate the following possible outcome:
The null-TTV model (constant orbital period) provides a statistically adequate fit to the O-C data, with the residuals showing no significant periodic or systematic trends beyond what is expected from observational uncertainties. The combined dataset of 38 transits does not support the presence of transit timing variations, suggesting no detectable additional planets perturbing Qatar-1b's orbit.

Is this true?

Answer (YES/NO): YES